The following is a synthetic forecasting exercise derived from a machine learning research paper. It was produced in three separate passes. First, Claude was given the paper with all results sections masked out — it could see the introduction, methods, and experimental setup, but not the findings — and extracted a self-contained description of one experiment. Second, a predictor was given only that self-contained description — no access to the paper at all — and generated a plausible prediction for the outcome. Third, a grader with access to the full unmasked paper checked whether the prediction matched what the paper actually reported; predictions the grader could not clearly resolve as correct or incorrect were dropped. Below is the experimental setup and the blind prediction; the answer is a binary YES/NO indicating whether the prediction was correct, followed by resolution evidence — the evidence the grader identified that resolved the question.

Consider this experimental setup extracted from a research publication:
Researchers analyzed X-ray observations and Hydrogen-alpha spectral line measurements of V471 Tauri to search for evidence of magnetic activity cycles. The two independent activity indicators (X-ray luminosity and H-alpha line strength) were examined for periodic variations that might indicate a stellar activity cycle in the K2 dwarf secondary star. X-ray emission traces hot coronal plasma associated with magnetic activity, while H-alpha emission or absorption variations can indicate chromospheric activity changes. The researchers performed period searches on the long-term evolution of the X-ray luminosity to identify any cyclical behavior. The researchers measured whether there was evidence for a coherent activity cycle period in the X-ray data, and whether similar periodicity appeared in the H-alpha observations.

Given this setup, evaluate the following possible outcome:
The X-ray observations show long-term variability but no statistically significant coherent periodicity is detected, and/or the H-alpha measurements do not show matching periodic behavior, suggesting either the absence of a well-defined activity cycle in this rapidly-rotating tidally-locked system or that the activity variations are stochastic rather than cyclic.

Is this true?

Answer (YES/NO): NO